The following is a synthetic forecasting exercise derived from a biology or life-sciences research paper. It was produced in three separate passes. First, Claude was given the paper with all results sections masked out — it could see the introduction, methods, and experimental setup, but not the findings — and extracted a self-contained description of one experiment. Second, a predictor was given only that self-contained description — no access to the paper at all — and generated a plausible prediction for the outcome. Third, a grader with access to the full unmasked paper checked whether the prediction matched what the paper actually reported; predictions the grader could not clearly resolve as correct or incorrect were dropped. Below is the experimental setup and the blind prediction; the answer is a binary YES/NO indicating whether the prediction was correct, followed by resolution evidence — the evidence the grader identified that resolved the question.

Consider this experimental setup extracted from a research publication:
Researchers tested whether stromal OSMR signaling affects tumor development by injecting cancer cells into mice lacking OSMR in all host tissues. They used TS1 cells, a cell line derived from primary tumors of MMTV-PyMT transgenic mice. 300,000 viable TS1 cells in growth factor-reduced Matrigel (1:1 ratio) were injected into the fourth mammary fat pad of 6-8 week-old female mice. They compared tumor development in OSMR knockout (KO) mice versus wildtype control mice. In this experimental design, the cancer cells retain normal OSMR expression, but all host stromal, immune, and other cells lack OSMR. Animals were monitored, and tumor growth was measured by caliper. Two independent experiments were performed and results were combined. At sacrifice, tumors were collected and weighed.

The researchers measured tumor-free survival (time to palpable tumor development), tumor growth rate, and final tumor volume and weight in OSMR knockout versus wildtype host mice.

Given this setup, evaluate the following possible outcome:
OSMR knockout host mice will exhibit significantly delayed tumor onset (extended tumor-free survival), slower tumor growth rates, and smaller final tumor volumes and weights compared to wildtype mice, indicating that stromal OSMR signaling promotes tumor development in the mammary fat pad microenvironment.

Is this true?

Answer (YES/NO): YES